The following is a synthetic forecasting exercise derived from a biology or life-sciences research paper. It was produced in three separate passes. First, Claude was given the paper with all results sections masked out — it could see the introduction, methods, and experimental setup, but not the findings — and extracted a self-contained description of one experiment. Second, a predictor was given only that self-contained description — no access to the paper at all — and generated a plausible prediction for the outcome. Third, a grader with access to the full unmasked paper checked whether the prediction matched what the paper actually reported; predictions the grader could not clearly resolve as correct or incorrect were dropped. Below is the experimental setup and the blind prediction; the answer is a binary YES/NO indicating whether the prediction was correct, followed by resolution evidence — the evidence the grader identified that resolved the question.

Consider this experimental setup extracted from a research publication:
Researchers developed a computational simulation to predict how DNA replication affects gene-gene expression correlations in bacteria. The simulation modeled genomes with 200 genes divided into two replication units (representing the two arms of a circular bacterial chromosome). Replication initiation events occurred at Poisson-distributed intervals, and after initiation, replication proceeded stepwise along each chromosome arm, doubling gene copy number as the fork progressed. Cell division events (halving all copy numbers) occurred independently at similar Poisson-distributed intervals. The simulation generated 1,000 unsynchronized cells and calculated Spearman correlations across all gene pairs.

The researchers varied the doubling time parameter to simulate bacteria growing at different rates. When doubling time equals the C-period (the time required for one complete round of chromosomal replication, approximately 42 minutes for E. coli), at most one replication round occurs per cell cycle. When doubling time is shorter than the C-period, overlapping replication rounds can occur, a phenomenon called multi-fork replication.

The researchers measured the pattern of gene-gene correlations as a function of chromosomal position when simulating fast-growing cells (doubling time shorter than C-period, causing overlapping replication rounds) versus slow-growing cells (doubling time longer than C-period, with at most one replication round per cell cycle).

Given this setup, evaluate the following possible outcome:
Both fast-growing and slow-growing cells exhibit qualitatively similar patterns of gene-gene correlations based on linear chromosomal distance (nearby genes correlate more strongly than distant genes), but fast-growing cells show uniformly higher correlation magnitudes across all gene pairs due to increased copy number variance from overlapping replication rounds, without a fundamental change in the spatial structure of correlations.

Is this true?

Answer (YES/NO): NO